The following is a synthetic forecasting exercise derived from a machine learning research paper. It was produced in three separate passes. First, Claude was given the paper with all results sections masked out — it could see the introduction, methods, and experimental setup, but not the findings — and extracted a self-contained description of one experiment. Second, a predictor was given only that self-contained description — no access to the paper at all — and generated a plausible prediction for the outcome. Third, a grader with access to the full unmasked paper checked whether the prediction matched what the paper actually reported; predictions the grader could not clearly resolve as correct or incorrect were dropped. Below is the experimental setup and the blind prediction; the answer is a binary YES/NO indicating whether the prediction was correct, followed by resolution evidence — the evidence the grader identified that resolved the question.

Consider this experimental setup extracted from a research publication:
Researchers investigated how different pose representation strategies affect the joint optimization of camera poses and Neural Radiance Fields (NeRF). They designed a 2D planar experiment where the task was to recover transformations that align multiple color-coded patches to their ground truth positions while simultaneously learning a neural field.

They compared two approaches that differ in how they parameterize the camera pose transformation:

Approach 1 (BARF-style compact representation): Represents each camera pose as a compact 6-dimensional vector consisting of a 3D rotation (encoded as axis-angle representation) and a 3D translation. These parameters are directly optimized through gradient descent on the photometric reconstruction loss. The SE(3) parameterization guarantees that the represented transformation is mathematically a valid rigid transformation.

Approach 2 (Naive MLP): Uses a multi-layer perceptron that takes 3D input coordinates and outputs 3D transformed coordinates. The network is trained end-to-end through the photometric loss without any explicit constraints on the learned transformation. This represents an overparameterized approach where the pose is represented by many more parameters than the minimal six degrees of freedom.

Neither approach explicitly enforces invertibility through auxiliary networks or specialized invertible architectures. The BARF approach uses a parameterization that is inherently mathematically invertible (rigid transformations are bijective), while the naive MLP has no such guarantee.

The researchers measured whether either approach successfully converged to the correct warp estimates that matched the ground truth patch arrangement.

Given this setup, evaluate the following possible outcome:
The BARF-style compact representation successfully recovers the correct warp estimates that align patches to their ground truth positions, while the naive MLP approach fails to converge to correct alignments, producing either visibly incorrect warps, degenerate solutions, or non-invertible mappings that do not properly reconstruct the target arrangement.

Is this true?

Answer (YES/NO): NO